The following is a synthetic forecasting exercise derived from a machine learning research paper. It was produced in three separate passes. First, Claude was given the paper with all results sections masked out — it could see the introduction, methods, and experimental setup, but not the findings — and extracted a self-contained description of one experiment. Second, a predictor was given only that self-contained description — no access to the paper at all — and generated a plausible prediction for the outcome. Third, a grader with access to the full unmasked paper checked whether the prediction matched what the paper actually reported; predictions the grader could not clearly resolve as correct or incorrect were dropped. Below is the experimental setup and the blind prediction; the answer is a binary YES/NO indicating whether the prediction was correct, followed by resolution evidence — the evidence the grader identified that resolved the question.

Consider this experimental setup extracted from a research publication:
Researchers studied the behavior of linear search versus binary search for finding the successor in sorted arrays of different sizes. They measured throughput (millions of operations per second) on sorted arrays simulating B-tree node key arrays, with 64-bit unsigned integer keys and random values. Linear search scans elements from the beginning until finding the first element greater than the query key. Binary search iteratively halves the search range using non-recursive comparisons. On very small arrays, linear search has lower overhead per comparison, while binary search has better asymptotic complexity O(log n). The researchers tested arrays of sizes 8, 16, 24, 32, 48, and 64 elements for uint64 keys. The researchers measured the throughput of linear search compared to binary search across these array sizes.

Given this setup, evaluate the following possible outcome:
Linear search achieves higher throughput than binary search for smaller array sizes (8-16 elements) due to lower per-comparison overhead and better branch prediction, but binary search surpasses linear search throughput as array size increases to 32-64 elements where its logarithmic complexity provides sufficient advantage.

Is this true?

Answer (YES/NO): YES